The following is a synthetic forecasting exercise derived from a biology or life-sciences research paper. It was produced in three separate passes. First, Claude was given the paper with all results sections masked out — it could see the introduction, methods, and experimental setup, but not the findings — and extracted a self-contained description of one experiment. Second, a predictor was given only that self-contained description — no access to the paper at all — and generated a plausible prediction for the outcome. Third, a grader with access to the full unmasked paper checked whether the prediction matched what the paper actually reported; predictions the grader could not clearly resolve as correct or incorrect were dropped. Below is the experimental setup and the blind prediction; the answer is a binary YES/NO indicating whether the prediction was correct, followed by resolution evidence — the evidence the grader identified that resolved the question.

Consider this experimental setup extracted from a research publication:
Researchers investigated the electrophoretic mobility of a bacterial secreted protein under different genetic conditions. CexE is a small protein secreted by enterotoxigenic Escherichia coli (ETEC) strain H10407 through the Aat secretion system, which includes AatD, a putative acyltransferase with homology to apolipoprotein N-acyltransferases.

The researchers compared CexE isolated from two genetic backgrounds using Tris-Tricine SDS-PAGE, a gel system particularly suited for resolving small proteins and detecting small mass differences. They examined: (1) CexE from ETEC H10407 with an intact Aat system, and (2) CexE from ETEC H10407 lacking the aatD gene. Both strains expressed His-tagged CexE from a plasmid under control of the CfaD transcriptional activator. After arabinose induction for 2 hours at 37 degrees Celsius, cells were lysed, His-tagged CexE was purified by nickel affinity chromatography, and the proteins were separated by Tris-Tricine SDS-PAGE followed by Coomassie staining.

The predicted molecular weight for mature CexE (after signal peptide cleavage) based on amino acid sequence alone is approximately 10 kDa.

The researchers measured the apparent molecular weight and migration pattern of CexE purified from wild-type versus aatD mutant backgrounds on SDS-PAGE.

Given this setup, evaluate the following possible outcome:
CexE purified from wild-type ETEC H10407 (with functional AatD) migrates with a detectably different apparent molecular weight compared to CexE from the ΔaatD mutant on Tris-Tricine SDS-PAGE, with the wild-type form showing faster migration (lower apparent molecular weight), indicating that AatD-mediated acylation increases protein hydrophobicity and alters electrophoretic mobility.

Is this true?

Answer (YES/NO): YES